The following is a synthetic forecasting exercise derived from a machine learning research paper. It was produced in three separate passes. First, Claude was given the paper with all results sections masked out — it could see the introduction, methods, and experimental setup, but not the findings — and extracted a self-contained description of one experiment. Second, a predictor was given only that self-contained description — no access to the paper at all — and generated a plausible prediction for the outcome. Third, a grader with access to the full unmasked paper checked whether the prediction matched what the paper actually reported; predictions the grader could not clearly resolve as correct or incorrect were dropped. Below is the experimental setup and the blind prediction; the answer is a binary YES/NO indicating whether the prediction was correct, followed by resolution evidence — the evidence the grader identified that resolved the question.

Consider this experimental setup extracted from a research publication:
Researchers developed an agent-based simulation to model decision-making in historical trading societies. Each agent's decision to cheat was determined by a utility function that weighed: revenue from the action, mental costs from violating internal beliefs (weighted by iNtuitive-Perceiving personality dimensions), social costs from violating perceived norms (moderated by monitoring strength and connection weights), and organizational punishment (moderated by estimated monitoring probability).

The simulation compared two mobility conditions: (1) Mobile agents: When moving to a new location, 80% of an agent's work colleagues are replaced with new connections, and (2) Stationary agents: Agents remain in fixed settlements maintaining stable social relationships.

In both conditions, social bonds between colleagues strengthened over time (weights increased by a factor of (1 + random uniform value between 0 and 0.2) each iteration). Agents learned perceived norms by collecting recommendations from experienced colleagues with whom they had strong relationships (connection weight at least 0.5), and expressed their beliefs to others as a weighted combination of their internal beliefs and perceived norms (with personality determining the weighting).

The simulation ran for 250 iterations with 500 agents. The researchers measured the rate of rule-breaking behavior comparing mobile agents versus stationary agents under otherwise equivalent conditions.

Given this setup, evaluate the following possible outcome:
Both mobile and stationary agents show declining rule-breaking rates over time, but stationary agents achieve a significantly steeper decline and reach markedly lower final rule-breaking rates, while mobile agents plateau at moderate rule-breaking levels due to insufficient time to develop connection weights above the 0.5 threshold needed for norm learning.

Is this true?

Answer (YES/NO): NO